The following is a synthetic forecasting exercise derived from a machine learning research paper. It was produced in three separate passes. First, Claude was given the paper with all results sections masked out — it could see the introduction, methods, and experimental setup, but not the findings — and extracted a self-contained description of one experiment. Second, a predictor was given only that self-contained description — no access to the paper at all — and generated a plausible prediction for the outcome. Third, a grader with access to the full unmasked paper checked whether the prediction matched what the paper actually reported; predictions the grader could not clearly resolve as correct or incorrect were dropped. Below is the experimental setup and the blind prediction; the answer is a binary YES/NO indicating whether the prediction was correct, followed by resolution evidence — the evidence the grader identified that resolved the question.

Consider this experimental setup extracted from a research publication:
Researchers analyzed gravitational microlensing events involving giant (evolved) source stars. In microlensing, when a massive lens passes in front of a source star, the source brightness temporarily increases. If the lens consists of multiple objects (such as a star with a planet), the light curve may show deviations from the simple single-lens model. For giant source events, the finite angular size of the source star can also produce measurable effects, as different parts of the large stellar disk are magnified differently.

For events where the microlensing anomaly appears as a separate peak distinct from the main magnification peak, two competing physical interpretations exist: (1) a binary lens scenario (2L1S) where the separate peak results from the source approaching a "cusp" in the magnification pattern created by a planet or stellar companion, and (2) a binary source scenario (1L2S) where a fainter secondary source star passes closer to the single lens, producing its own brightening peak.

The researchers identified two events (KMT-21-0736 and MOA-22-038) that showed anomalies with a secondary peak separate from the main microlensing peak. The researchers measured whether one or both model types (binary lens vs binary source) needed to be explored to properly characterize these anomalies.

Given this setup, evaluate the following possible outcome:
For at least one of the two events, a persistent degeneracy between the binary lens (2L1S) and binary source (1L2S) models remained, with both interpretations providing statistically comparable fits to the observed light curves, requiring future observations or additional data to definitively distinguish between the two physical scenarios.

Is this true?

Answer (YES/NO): NO